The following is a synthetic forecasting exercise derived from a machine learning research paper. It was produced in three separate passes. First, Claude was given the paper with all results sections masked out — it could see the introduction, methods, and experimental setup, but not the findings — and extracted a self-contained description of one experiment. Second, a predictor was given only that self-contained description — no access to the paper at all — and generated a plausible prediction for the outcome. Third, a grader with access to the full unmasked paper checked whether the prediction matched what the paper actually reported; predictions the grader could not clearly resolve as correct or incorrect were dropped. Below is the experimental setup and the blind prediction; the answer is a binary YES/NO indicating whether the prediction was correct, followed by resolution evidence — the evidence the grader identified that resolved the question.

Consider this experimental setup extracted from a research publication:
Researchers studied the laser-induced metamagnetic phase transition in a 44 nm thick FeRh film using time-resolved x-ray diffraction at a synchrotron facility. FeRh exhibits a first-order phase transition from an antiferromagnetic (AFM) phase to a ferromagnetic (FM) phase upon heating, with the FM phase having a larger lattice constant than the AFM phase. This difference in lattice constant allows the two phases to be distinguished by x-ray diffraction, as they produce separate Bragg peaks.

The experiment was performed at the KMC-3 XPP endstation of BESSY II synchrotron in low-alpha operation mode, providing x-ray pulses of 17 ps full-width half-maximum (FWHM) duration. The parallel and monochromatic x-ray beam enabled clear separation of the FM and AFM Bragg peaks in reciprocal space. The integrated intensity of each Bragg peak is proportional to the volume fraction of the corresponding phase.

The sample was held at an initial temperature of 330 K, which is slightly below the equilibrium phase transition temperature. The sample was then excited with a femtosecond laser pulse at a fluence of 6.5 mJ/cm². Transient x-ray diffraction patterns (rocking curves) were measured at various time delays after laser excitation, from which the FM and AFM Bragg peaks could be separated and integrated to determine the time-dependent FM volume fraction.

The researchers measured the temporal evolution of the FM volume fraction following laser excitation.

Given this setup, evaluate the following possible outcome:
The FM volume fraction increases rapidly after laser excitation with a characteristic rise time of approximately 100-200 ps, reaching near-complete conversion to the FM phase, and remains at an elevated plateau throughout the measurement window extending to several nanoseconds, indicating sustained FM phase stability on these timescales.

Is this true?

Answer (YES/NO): NO